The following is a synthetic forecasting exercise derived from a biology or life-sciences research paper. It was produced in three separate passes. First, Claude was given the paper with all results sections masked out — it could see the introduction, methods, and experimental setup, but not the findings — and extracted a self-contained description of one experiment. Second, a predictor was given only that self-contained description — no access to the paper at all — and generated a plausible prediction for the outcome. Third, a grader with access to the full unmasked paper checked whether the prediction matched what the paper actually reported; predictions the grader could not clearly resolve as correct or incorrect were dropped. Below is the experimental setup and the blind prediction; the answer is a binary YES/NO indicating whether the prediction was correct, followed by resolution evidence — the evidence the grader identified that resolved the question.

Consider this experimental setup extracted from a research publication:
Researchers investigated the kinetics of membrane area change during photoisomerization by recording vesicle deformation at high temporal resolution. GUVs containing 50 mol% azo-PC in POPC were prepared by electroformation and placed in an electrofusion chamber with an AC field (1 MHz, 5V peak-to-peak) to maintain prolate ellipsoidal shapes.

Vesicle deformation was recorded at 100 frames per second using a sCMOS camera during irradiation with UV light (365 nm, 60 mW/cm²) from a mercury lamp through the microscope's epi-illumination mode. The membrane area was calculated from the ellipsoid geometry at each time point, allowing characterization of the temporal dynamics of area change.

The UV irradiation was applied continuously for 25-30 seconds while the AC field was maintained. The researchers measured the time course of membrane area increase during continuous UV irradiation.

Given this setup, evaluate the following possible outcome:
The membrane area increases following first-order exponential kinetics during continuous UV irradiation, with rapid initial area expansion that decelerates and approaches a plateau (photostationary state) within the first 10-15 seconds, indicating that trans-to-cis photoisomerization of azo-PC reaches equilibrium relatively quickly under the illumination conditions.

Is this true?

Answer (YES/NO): YES